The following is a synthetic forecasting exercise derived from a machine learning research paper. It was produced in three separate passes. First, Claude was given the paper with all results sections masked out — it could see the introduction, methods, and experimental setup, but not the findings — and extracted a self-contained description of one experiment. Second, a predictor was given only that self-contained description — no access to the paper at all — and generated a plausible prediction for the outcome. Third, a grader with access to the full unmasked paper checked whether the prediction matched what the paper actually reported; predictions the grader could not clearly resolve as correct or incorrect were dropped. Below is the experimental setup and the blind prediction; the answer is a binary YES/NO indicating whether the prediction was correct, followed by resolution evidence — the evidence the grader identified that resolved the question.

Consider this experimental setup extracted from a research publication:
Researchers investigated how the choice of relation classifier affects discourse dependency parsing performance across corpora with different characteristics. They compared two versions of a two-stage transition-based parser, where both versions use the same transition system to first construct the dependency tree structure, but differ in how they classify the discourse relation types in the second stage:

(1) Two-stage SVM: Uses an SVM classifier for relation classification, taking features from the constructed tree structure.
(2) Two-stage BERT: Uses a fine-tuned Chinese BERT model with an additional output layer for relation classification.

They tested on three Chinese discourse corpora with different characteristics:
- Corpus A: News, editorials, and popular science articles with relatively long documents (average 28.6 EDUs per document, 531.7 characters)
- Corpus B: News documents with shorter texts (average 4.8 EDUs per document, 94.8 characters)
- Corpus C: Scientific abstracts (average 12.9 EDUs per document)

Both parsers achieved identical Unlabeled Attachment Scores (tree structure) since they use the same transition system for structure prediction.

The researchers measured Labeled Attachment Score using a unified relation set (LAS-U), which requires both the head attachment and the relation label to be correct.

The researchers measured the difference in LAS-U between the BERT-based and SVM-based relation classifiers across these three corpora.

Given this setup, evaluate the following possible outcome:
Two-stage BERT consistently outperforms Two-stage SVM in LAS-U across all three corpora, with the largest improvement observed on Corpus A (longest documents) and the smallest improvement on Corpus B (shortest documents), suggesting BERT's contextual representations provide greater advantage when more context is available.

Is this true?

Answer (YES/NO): NO